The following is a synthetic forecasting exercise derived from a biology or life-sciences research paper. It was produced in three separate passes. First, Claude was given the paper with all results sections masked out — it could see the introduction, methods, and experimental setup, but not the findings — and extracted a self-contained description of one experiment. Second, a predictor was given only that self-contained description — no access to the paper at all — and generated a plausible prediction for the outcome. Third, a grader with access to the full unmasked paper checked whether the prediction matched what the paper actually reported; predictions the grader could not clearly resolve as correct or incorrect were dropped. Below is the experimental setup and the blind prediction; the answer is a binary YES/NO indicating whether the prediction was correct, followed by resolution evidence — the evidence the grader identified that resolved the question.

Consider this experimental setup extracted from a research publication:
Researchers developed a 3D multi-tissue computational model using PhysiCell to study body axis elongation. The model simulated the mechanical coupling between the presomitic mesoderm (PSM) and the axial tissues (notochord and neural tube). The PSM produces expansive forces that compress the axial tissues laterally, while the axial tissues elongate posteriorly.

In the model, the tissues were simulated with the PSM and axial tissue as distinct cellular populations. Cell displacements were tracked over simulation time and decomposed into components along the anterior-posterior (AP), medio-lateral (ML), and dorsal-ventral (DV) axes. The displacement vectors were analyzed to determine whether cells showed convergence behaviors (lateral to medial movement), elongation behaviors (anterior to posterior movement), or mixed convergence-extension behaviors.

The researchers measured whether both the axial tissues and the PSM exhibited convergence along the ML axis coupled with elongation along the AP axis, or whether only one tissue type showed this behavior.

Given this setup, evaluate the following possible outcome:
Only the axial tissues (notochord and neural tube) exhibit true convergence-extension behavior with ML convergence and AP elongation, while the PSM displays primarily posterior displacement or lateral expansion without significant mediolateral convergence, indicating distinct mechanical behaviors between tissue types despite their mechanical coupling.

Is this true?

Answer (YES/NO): NO